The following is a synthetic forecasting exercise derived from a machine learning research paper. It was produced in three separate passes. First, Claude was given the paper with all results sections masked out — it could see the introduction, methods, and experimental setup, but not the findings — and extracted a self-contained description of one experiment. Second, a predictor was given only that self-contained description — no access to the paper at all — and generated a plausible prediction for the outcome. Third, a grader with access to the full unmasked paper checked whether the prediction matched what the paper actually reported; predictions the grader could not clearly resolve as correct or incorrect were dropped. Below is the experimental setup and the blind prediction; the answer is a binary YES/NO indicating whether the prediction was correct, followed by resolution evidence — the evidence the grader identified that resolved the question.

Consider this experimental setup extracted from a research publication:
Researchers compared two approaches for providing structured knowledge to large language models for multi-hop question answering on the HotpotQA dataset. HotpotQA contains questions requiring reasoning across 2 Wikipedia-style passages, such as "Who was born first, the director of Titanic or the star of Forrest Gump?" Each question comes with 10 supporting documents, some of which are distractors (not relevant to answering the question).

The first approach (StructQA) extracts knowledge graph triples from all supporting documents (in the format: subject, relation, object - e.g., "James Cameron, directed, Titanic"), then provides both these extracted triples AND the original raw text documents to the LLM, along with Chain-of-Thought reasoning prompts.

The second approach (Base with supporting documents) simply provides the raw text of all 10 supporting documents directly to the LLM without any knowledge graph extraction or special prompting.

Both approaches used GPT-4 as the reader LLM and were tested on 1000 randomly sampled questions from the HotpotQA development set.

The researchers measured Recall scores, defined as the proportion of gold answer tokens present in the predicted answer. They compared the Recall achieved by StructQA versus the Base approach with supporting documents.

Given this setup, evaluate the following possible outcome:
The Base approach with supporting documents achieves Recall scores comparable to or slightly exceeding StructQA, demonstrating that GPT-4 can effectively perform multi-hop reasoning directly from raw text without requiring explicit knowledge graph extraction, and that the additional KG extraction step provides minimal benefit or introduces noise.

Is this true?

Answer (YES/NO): NO